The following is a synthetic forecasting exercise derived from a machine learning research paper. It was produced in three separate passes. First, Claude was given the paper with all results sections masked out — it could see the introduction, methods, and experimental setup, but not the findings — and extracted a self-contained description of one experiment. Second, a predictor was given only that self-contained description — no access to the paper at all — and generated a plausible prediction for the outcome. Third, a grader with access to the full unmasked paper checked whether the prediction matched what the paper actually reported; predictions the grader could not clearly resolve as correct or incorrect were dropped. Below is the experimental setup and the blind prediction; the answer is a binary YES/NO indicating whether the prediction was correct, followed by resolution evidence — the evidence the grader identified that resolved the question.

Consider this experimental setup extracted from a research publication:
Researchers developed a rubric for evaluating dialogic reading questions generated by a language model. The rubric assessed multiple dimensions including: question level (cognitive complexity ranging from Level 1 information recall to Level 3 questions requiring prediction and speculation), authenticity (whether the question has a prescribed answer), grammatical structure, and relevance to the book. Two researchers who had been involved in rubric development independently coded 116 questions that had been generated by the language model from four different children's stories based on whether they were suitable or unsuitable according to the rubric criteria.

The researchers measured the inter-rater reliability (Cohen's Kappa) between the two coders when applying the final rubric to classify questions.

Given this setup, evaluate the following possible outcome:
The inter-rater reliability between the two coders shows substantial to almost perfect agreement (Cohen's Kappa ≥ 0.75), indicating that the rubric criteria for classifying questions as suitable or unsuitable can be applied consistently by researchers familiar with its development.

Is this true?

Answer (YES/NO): YES